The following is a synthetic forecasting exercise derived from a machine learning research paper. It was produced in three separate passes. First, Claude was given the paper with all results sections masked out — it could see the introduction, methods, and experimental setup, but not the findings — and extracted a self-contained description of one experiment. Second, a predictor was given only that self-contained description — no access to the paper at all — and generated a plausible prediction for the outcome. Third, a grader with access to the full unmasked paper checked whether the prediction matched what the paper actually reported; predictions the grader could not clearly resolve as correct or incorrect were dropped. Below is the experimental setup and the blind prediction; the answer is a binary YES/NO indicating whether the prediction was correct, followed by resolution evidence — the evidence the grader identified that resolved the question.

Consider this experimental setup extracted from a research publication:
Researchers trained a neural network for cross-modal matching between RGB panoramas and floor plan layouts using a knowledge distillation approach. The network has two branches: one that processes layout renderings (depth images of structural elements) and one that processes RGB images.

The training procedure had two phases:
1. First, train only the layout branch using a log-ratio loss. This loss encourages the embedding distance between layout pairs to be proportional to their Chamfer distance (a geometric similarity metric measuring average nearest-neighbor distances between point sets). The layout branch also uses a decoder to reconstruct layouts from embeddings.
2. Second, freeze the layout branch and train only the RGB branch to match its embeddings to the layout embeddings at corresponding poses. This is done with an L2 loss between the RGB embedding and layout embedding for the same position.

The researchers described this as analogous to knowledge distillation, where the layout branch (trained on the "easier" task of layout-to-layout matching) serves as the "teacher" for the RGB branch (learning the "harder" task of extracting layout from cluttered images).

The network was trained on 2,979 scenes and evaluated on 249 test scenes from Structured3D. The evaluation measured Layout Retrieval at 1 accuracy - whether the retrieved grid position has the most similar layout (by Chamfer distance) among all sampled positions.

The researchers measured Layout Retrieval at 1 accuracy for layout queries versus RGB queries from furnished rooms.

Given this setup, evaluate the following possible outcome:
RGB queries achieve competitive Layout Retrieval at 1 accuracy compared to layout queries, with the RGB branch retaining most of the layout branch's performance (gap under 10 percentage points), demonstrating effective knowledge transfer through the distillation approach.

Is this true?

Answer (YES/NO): NO